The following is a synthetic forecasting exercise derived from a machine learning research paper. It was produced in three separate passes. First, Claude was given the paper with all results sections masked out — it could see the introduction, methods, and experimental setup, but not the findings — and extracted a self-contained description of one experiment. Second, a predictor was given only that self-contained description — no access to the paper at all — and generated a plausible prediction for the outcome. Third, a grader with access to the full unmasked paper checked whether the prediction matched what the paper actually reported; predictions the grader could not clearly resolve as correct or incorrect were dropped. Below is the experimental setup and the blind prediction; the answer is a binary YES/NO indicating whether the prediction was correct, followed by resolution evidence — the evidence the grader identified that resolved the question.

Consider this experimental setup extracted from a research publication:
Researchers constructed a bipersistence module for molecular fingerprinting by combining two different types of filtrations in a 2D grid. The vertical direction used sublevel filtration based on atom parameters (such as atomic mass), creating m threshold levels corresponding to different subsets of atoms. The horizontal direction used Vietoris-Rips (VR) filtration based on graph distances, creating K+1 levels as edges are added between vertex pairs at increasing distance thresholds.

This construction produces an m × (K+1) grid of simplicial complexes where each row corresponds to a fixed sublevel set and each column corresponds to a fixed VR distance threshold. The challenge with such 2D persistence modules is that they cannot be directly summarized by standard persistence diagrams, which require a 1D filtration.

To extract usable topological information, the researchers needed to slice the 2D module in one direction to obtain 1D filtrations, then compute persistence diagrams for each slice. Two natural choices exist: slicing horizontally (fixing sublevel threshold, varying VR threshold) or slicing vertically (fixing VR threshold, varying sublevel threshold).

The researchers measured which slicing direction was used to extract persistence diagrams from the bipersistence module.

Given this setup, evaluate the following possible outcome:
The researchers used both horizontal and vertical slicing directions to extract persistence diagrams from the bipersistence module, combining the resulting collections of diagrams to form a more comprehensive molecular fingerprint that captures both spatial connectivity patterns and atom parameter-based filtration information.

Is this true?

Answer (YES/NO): NO